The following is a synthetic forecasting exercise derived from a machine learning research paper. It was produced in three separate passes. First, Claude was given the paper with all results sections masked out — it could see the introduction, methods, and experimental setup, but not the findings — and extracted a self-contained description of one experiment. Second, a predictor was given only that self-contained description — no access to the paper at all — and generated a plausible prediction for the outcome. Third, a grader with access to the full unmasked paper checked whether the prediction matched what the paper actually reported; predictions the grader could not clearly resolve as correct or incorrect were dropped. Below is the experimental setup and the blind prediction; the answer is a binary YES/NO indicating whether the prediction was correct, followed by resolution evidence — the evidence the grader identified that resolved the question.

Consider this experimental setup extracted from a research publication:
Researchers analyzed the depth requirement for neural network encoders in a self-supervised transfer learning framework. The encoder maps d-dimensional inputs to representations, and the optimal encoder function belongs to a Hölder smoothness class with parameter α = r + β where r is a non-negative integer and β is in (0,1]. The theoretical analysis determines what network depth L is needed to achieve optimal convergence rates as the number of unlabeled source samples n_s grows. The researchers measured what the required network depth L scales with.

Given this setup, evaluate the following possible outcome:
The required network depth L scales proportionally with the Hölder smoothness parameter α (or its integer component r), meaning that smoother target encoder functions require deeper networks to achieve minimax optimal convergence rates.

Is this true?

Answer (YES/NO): NO